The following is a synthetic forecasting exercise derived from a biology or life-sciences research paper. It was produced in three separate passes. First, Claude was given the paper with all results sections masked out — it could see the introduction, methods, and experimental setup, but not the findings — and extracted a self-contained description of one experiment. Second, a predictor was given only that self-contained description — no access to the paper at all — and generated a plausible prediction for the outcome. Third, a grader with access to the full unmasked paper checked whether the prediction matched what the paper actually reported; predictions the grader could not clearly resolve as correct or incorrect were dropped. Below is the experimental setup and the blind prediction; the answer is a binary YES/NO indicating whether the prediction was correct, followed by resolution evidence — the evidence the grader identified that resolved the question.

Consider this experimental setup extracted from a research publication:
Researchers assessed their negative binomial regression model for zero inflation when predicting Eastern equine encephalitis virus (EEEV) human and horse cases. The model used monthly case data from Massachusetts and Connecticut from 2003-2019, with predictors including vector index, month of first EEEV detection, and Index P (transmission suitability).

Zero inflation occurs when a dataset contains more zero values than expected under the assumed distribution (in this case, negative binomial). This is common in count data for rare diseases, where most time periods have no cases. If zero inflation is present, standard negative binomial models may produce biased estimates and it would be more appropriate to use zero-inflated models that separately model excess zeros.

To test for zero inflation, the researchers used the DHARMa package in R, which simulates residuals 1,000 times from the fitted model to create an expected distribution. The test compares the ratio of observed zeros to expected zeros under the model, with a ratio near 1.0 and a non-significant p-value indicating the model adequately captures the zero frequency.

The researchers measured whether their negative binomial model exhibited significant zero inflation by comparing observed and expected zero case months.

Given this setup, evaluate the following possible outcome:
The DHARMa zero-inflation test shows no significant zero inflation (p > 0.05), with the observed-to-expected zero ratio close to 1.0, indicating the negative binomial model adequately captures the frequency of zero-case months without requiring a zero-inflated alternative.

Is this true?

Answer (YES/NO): YES